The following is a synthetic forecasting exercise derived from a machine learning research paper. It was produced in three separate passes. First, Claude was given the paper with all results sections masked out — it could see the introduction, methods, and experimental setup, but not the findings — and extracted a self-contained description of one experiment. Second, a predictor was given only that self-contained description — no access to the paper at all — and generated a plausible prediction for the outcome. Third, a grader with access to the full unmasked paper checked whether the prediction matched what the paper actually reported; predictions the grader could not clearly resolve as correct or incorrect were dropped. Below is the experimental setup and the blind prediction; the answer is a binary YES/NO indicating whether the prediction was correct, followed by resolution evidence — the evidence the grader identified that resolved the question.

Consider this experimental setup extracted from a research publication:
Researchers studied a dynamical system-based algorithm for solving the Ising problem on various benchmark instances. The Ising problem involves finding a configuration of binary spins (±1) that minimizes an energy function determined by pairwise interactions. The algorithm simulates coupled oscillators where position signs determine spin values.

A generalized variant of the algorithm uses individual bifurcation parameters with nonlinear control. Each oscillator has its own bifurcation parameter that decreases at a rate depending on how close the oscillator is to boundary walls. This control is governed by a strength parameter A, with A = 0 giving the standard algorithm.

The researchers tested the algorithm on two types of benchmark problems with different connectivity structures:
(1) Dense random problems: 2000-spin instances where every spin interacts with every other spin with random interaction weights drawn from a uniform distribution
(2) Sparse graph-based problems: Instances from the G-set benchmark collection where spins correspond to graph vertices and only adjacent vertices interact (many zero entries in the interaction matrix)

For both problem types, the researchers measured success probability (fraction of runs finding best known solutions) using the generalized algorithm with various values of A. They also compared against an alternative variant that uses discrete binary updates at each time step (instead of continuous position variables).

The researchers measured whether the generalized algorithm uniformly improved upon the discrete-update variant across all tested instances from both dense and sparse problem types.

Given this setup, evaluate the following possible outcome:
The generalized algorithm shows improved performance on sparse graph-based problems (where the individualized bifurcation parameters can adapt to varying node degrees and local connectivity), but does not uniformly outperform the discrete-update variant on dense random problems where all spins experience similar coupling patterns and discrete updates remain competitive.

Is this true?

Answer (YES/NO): NO